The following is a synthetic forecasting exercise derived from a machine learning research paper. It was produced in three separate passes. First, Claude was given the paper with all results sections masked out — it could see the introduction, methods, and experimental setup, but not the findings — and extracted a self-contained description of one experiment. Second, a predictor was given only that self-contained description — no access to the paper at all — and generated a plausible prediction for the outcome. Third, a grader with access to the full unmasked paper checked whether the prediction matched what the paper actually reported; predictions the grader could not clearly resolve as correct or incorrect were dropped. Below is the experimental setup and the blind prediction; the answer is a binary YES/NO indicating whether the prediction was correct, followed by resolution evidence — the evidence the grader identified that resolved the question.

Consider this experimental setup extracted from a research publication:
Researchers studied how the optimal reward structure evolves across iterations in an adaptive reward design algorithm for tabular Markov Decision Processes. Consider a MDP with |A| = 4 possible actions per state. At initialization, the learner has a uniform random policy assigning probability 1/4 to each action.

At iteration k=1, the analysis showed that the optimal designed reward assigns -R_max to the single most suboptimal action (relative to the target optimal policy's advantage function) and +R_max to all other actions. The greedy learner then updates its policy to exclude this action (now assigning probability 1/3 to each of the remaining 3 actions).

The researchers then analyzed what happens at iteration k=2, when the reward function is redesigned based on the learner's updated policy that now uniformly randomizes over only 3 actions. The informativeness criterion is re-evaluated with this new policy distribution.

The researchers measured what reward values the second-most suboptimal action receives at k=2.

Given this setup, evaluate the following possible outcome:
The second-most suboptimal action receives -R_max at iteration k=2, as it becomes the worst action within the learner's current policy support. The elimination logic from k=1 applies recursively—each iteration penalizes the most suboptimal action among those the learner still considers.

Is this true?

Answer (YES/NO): YES